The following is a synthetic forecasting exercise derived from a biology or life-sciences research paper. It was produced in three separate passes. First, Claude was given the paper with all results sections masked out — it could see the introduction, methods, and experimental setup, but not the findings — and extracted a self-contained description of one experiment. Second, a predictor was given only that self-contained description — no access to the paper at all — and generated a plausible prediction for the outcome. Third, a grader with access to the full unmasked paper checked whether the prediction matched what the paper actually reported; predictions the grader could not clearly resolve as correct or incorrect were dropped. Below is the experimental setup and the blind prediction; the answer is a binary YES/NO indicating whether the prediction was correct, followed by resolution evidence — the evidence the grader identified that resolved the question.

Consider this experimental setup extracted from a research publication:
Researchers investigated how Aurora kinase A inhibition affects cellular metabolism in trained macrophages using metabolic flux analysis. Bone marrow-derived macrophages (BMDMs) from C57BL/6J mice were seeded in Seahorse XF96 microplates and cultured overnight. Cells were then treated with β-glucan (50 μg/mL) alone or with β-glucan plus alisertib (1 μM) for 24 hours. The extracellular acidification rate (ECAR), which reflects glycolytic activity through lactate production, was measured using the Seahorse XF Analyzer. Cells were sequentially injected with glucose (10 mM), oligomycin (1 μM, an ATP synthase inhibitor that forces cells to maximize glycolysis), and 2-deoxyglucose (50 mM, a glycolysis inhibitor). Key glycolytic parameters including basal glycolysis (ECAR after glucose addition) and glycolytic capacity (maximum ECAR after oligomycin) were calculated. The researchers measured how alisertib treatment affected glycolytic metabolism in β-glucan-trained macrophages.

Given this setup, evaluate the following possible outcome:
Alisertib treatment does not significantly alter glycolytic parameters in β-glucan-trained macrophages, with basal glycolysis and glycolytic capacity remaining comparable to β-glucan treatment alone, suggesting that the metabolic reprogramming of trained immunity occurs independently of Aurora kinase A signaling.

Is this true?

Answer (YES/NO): NO